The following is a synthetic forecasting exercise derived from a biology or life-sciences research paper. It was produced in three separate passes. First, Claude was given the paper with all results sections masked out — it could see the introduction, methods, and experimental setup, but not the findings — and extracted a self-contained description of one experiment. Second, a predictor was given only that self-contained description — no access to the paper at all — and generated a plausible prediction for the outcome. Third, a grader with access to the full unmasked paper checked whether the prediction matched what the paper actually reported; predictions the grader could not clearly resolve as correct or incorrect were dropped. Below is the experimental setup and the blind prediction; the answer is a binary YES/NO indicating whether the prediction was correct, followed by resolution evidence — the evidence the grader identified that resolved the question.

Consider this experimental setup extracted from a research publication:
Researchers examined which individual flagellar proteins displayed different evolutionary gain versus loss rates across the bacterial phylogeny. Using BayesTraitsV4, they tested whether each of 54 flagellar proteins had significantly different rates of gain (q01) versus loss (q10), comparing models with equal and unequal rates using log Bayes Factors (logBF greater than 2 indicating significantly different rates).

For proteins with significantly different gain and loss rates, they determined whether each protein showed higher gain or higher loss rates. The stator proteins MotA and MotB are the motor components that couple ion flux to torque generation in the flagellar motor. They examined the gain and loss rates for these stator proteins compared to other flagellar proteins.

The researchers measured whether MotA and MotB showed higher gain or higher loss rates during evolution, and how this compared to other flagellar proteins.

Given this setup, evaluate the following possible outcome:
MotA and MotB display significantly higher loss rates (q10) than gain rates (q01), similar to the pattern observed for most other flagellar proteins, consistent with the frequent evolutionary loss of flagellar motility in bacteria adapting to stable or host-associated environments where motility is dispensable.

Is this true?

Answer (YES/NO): NO